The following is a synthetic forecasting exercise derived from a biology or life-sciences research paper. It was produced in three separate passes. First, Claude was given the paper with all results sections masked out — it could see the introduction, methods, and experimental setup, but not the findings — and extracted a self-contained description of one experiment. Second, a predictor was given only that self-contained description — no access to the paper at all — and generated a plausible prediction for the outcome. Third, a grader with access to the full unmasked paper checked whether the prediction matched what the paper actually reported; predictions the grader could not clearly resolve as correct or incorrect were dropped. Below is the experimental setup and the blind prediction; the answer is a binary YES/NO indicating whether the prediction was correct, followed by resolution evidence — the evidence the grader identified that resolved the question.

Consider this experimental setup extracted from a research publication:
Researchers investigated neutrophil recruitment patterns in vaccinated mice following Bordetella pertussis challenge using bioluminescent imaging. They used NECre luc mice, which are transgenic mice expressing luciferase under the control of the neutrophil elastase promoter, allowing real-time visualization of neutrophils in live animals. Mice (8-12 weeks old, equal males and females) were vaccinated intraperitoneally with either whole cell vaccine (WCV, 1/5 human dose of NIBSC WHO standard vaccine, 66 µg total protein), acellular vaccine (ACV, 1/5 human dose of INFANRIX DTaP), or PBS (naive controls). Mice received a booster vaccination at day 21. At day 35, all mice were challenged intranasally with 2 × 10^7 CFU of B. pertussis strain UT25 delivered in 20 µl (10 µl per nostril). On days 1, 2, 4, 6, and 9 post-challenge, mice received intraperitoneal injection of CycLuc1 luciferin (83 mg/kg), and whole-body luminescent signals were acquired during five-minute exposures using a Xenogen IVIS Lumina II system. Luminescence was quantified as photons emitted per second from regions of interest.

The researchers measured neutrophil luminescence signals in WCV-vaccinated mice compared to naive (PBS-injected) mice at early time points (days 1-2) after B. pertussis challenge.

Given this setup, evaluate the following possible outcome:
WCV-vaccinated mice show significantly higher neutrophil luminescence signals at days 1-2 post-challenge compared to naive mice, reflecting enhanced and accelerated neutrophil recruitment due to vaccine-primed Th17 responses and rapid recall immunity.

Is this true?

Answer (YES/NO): YES